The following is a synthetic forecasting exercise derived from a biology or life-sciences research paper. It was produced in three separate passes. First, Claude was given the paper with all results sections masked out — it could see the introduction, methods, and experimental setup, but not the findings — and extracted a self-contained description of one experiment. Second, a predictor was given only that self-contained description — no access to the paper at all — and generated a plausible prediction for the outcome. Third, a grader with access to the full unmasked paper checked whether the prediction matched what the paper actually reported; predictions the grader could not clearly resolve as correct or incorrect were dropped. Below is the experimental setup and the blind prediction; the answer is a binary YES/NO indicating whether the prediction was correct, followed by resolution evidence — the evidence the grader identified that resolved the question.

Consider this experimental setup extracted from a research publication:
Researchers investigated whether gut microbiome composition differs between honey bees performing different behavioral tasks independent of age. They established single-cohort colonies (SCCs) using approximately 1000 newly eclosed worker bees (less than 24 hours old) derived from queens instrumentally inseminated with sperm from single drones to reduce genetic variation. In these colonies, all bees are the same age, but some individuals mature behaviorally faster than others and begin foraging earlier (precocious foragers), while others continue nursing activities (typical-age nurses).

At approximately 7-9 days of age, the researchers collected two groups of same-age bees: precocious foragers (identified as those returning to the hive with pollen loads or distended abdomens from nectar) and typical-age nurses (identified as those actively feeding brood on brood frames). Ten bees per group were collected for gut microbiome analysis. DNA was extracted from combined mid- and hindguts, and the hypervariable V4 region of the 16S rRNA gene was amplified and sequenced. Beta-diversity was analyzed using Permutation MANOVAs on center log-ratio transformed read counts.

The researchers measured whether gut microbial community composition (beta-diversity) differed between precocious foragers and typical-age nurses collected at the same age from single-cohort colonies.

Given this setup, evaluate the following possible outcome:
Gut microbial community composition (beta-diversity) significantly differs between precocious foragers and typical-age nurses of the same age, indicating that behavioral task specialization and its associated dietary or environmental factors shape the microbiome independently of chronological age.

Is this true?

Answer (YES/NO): NO